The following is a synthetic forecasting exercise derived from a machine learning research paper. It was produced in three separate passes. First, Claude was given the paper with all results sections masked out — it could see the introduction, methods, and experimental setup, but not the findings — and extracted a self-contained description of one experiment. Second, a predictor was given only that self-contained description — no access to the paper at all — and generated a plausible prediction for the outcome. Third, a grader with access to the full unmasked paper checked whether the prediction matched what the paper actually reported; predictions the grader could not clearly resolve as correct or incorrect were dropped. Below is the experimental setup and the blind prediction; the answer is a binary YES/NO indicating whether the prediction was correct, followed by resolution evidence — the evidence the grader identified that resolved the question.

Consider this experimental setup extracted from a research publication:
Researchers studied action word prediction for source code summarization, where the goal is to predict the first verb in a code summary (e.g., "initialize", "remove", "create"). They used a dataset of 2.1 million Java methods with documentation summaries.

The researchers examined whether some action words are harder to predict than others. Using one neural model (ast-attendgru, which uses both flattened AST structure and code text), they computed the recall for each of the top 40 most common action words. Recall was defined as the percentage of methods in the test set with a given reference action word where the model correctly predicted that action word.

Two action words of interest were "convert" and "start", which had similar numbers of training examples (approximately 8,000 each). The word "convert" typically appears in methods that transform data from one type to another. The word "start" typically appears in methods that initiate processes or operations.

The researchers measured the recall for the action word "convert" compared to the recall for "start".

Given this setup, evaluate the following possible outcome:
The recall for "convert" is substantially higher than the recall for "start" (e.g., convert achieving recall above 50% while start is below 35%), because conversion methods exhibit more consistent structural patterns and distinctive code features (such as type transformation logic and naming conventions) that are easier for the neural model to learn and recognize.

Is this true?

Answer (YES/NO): YES